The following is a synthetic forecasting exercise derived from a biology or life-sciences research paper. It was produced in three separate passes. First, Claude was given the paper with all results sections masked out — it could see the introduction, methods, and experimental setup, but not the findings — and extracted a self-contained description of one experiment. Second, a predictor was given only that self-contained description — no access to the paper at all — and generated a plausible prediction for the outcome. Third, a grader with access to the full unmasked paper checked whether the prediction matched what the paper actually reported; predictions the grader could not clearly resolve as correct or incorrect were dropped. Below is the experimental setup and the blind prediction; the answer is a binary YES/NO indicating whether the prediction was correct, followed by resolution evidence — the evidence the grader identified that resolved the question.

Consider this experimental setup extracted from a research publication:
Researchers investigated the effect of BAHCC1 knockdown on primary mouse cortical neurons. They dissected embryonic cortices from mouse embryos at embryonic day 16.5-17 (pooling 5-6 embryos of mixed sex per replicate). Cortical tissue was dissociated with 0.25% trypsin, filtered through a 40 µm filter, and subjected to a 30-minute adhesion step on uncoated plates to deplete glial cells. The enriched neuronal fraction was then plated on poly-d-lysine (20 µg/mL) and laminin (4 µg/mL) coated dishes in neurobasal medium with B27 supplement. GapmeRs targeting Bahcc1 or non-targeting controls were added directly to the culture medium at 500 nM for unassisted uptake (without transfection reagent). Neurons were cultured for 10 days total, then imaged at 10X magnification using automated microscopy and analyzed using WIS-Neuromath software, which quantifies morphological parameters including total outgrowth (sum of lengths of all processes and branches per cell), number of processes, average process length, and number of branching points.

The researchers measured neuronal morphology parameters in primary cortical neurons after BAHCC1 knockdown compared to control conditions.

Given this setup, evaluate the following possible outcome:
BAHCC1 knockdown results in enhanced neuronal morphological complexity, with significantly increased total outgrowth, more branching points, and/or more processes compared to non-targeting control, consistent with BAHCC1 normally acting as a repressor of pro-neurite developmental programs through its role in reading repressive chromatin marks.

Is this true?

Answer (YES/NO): NO